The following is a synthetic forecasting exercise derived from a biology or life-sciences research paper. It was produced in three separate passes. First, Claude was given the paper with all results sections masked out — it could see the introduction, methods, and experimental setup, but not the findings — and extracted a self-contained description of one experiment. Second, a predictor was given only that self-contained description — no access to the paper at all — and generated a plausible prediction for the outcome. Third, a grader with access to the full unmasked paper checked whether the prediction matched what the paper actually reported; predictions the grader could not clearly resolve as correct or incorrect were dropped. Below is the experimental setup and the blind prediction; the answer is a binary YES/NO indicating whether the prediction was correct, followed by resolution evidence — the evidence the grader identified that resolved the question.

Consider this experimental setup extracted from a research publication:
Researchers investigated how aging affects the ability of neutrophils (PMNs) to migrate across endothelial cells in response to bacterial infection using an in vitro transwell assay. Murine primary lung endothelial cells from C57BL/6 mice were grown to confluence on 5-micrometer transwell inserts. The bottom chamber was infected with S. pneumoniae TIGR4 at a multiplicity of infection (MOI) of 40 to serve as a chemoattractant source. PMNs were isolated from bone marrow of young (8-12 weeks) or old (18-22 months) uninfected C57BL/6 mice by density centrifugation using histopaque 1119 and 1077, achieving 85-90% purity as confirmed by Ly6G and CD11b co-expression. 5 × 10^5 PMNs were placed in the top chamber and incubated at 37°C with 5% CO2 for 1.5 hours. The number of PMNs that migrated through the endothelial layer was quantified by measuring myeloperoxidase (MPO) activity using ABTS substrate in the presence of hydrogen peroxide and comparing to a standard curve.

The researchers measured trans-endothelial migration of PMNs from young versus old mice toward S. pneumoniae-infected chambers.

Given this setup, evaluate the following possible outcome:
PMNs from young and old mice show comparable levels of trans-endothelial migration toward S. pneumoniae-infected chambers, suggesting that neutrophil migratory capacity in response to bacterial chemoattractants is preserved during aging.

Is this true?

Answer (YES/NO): NO